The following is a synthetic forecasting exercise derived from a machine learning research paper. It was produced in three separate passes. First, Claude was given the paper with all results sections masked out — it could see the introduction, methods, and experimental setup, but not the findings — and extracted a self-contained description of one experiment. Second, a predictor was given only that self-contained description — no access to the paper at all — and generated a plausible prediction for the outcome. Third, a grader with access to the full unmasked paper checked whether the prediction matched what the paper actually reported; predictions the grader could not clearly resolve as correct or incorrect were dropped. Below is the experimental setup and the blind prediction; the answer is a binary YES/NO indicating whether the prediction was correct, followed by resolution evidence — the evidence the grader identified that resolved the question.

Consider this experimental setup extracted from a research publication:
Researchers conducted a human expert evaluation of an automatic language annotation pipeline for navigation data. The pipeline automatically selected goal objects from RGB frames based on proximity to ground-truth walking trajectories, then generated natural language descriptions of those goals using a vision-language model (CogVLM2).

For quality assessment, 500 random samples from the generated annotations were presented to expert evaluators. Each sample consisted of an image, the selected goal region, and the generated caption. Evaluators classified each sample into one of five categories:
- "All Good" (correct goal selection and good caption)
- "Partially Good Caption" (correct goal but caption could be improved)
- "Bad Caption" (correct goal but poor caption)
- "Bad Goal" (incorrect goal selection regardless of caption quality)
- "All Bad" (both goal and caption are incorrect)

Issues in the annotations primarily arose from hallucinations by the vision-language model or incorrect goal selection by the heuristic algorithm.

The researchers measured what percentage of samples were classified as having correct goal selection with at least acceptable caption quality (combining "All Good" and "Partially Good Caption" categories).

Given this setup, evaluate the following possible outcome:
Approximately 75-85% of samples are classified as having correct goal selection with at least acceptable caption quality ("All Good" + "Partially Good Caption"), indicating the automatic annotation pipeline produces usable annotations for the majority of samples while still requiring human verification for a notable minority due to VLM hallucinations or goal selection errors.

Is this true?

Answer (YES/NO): YES